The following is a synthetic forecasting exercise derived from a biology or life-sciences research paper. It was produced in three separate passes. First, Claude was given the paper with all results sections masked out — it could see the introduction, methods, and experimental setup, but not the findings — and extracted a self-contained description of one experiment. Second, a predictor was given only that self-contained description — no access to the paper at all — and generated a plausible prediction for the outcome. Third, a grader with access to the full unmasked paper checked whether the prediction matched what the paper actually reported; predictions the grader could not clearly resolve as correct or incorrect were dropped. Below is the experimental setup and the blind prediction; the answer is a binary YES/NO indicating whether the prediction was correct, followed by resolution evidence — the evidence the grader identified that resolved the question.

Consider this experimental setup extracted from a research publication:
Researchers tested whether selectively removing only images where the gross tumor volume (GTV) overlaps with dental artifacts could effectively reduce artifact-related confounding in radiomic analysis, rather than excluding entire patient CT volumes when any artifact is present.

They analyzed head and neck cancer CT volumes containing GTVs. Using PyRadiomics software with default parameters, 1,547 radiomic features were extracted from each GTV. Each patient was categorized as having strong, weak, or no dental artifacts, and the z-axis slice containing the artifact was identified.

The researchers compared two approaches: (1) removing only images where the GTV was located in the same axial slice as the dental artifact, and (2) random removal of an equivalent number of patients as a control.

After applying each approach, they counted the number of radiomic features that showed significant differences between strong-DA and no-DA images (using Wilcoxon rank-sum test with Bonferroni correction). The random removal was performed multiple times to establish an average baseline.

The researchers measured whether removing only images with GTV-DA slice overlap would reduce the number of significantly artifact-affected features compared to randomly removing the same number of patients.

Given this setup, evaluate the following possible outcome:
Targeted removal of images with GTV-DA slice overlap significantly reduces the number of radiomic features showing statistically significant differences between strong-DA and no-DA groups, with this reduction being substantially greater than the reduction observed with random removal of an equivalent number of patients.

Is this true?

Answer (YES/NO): YES